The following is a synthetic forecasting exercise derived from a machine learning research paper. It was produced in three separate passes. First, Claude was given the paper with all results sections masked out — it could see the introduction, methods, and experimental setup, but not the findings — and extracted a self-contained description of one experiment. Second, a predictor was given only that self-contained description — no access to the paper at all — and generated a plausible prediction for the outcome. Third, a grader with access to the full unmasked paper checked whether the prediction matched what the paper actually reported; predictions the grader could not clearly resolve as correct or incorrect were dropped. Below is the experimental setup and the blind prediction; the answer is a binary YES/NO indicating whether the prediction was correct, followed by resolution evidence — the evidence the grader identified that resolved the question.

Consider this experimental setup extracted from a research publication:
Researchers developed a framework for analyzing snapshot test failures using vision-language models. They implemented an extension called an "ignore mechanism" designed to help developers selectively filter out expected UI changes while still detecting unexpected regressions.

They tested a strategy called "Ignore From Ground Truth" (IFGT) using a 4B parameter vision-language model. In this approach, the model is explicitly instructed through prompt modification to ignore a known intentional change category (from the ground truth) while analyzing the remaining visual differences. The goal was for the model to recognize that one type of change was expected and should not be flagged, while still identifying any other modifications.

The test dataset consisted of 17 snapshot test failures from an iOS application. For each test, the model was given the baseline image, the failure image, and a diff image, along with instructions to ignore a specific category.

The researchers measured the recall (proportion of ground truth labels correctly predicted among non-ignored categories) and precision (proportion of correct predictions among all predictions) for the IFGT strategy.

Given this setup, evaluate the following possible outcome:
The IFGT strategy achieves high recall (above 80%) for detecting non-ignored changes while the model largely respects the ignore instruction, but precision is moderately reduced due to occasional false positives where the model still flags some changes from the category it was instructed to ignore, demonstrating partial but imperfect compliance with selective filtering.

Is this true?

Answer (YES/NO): NO